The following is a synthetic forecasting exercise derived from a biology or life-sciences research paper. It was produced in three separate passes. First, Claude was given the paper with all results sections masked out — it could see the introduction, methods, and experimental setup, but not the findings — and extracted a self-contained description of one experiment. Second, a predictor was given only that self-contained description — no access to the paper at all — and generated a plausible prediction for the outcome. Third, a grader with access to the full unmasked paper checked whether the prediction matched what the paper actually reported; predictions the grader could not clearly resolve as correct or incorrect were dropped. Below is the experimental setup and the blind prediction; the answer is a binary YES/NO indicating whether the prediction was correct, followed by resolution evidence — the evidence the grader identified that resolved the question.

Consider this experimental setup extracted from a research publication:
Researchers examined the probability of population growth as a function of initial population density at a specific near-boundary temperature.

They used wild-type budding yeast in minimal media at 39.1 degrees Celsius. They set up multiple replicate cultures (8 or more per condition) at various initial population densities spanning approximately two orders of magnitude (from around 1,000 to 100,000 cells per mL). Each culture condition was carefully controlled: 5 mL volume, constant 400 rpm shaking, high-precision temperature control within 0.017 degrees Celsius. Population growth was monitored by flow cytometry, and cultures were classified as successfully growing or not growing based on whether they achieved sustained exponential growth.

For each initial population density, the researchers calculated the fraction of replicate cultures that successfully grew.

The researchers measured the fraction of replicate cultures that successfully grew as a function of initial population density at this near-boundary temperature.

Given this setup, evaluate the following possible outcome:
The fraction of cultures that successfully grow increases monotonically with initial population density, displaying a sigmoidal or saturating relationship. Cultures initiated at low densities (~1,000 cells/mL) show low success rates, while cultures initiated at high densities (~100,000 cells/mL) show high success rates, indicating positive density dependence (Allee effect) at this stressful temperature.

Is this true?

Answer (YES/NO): YES